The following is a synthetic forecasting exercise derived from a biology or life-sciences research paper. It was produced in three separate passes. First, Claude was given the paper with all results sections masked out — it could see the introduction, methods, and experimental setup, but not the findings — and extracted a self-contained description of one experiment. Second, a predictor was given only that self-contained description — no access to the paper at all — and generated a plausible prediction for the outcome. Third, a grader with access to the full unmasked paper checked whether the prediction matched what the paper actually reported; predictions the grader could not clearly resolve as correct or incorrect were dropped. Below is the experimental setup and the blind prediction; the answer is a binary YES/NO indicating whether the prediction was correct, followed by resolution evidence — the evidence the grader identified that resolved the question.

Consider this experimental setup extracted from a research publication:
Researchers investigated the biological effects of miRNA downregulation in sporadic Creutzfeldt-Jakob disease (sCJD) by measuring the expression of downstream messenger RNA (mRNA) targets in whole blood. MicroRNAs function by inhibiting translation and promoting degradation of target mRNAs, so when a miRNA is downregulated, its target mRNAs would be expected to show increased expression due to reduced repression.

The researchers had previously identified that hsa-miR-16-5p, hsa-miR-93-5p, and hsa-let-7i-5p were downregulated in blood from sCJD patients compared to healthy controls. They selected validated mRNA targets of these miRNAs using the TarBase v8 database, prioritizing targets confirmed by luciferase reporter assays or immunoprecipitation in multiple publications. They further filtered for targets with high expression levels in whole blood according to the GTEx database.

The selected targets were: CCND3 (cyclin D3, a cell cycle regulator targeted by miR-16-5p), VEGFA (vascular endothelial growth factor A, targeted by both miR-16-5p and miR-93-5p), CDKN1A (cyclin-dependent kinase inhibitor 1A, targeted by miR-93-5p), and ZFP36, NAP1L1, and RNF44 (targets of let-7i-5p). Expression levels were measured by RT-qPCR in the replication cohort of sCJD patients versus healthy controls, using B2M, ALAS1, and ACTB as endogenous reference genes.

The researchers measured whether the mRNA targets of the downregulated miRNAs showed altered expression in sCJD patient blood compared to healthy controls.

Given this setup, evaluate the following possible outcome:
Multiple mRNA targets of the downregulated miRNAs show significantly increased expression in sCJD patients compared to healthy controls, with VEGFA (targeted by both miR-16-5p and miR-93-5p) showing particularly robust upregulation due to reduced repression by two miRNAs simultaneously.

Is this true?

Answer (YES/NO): NO